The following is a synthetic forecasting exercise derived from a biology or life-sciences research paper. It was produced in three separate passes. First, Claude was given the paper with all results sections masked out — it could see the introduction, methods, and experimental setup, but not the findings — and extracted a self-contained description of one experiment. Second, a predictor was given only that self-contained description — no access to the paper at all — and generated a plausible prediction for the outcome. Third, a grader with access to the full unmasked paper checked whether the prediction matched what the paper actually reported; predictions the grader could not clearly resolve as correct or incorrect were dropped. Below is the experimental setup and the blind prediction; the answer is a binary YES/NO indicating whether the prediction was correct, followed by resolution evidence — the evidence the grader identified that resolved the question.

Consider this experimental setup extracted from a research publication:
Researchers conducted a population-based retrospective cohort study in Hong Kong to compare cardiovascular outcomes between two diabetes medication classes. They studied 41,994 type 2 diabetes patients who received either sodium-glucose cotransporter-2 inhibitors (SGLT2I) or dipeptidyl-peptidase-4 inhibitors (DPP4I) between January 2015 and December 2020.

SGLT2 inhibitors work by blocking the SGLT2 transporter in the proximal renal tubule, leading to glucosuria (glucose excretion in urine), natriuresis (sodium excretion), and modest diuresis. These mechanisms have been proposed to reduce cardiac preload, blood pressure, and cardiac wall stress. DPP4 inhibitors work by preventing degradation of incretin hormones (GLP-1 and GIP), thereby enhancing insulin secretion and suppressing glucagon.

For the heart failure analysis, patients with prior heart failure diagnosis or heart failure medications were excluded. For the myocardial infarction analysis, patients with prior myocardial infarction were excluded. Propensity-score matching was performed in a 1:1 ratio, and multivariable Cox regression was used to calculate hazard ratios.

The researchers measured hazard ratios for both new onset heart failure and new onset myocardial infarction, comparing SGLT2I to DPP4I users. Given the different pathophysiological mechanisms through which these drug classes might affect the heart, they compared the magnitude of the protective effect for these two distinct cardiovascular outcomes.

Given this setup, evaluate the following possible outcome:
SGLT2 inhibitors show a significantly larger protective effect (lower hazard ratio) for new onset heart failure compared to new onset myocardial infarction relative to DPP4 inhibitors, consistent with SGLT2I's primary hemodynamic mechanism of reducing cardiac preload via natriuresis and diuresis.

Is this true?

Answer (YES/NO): NO